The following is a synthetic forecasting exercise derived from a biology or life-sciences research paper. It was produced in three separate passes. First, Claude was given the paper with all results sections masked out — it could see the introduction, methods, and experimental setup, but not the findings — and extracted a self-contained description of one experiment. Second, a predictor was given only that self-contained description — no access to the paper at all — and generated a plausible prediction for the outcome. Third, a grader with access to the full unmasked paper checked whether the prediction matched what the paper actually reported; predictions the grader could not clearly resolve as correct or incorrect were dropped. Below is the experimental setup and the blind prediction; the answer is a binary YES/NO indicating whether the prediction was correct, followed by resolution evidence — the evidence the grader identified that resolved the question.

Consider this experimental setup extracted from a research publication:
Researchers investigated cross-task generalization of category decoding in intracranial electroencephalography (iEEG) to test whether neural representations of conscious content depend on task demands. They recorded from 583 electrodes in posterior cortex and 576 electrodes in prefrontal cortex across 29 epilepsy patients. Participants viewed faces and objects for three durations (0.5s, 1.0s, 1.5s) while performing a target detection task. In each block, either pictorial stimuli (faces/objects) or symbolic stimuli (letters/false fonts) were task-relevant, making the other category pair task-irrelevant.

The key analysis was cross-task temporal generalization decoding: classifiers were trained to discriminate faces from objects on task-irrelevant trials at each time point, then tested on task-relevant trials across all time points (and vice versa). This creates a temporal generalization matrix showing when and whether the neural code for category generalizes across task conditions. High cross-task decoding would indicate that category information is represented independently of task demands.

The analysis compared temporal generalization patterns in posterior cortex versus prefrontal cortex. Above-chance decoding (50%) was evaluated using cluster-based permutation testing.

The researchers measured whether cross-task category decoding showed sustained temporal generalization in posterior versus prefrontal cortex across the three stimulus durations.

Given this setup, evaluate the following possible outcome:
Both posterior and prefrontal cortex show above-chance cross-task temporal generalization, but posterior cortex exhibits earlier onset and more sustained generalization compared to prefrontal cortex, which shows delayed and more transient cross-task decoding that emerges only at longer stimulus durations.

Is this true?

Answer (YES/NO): NO